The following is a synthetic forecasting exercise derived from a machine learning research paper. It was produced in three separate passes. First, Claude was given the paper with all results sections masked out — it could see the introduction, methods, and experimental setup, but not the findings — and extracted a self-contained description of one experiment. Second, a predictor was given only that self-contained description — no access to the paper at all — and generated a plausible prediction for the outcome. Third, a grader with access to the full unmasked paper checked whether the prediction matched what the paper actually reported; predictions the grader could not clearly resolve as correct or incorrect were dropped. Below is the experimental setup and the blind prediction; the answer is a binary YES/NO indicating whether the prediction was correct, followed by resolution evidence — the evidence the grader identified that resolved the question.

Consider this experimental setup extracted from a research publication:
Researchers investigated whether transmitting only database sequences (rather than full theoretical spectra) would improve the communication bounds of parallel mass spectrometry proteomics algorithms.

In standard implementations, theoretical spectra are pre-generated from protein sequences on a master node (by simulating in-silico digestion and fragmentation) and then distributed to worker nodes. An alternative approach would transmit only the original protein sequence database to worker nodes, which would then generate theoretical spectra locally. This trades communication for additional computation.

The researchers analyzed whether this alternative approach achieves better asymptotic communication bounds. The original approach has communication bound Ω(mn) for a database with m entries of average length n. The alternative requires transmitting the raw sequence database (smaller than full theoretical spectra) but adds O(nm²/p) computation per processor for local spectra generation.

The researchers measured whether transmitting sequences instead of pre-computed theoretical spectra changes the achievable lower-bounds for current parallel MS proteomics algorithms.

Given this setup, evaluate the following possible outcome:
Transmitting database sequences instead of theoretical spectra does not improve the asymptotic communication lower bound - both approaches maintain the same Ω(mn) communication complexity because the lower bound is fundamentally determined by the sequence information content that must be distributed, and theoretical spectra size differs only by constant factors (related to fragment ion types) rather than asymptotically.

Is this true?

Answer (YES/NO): NO